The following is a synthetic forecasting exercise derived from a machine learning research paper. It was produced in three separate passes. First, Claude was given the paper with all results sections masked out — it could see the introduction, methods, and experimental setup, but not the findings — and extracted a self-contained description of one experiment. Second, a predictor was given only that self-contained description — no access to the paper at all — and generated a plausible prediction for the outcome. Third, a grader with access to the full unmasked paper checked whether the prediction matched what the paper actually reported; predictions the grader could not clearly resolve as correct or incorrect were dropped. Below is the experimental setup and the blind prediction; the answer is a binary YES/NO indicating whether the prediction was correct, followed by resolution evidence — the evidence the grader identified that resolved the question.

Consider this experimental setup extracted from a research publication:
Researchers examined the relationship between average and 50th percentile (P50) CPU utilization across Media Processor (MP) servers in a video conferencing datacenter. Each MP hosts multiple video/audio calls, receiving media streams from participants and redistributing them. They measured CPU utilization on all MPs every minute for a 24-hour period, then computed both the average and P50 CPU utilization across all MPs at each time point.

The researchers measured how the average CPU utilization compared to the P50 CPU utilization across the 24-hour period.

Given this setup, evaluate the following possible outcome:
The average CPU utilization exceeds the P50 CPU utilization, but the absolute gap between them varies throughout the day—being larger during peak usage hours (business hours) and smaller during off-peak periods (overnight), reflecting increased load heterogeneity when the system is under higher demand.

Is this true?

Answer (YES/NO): NO